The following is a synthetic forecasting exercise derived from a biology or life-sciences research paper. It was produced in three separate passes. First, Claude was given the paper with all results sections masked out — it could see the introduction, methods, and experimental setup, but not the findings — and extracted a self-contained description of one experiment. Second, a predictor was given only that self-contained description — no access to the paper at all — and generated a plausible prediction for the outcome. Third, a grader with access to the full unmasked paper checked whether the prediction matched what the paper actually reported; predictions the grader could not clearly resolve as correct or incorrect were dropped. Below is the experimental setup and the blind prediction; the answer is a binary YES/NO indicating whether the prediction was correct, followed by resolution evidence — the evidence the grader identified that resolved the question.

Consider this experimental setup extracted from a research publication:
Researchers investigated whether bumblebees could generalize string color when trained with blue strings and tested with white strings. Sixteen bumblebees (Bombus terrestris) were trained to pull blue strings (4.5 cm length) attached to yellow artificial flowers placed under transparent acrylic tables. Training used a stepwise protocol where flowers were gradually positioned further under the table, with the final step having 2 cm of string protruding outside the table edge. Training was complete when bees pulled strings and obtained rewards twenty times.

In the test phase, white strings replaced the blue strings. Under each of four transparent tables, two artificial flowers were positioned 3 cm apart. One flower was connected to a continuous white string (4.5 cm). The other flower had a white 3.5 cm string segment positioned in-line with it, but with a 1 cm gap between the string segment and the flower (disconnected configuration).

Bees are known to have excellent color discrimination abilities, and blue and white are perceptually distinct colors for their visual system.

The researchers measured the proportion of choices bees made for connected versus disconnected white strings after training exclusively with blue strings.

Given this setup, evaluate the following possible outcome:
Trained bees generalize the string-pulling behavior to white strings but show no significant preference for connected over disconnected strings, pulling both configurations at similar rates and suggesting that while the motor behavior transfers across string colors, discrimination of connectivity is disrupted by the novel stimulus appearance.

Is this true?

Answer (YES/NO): NO